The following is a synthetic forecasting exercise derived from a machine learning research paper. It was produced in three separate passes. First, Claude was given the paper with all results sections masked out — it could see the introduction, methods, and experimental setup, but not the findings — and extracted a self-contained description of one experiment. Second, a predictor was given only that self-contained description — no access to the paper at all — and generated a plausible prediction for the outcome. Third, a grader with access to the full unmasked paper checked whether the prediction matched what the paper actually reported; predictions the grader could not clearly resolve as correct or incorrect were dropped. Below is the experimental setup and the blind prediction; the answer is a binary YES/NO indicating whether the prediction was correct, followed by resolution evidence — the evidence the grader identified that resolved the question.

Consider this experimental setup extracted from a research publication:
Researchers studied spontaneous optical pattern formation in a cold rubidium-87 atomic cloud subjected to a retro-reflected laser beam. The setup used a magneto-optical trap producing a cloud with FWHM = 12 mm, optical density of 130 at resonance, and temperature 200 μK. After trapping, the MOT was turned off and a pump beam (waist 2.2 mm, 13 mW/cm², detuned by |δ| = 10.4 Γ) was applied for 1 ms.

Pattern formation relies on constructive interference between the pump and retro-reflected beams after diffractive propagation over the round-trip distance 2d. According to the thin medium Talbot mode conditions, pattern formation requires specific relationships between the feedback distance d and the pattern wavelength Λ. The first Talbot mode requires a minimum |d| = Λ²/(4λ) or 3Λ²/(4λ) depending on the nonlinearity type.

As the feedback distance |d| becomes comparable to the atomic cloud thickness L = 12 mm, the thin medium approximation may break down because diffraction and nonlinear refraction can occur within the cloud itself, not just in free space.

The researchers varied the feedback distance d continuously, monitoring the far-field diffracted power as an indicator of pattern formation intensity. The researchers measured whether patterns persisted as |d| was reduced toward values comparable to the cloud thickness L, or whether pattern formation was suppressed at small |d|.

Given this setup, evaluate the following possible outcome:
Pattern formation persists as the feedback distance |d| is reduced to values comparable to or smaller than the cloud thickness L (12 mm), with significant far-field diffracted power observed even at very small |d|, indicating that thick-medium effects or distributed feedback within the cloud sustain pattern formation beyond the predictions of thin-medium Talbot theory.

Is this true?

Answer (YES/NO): YES